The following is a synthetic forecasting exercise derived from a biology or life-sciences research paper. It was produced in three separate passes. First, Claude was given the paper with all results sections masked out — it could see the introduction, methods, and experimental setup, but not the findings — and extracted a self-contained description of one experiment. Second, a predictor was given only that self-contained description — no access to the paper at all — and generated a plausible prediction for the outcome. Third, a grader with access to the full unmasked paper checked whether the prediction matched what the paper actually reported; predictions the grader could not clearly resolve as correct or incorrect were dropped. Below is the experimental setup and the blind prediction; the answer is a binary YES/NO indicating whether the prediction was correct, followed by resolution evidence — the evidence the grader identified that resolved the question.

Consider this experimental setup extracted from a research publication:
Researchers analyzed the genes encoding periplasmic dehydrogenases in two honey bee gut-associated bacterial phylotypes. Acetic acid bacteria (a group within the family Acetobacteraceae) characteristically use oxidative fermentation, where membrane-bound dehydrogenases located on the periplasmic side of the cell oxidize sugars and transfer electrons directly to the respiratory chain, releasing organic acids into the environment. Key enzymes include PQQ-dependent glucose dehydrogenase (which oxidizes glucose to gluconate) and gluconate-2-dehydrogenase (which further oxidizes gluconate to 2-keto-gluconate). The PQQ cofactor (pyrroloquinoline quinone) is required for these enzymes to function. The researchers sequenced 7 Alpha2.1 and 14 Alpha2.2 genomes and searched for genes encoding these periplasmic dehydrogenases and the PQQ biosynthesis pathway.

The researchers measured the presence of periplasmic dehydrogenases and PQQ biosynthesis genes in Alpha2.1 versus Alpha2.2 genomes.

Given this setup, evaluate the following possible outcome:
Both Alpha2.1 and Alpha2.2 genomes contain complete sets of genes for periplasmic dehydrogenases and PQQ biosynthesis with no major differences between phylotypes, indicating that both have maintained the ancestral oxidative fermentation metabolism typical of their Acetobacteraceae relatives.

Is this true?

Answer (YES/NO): NO